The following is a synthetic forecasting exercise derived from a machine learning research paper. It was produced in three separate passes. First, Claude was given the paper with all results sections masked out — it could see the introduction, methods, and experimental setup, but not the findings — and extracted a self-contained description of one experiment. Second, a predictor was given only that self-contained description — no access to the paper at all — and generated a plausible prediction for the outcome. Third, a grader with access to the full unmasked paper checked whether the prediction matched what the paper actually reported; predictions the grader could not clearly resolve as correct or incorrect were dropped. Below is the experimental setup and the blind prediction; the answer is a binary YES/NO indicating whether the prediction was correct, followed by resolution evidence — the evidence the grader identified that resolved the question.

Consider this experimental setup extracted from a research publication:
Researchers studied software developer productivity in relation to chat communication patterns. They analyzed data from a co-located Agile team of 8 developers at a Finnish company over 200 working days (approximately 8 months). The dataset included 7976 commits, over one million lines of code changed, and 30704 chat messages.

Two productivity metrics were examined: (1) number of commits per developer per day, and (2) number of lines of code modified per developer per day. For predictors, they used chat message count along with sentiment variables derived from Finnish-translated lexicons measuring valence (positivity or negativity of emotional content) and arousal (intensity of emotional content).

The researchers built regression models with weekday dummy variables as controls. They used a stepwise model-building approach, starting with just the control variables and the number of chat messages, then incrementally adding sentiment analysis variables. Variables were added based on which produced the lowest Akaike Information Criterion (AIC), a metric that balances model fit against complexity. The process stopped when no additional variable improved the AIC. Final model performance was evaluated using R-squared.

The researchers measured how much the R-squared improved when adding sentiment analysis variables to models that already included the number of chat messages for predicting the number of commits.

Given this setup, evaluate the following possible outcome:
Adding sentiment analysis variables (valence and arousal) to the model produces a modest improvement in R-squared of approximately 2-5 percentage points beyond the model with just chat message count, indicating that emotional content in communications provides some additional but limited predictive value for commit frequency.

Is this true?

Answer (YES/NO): YES